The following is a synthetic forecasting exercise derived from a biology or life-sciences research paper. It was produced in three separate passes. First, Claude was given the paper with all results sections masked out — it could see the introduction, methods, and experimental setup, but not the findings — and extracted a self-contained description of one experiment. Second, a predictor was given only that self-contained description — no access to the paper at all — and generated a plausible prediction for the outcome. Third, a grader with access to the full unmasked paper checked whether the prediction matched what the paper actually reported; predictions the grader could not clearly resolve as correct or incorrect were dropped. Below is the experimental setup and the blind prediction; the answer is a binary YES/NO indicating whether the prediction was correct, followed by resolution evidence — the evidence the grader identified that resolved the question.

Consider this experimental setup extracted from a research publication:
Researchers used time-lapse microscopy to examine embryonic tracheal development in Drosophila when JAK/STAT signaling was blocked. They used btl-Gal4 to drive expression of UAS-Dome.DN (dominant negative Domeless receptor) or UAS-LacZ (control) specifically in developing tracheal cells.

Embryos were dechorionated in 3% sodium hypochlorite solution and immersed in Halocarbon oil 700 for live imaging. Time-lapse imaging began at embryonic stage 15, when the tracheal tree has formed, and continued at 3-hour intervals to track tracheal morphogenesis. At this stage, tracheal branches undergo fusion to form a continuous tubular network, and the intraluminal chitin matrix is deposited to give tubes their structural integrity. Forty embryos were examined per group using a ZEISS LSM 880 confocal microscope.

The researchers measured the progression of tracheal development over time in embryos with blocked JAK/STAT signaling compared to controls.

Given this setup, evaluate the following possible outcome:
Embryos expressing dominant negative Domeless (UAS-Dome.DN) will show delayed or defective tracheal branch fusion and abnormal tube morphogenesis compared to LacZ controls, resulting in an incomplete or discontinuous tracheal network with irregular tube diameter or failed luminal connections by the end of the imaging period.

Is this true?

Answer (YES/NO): YES